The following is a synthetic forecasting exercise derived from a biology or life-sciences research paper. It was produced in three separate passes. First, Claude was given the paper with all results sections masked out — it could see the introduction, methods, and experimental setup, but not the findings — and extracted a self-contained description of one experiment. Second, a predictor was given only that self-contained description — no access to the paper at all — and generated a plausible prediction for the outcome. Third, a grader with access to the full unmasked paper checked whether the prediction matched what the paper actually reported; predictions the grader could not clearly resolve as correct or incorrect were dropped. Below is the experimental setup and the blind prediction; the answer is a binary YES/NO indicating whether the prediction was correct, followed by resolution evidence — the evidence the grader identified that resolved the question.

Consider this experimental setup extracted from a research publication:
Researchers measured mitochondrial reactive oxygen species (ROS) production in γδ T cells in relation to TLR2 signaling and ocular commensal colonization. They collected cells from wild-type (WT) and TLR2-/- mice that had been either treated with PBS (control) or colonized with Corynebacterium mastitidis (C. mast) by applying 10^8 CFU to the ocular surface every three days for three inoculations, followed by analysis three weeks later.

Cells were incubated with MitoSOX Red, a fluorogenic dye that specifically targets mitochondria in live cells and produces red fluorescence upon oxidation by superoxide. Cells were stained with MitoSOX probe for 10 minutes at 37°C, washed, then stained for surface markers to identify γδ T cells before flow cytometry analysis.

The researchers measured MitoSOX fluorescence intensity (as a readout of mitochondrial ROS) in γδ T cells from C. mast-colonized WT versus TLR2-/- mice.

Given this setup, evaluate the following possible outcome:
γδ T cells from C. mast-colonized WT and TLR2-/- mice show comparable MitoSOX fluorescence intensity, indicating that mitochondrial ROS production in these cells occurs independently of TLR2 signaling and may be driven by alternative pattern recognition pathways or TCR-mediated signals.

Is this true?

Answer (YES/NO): YES